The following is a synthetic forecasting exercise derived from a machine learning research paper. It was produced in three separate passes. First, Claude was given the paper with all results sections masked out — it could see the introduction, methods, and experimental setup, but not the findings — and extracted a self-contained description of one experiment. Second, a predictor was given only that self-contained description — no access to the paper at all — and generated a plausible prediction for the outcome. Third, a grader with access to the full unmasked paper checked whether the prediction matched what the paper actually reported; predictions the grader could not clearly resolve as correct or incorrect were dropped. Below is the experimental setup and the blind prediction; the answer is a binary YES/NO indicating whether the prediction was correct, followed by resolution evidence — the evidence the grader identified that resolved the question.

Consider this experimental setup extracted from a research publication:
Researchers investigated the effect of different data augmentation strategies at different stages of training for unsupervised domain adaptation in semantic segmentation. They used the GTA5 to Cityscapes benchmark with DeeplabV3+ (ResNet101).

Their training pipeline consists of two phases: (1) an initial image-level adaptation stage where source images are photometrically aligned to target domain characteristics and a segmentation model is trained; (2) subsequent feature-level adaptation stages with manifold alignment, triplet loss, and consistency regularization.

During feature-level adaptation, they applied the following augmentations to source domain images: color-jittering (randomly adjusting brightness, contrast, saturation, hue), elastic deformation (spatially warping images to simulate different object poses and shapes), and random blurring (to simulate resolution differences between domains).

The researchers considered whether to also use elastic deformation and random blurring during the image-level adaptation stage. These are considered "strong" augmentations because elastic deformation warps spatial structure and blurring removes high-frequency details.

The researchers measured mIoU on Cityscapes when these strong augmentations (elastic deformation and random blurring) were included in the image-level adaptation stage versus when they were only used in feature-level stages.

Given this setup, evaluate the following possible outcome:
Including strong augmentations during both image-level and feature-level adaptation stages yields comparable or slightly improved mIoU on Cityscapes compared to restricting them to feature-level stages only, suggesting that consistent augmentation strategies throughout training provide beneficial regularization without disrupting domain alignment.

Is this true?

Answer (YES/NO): NO